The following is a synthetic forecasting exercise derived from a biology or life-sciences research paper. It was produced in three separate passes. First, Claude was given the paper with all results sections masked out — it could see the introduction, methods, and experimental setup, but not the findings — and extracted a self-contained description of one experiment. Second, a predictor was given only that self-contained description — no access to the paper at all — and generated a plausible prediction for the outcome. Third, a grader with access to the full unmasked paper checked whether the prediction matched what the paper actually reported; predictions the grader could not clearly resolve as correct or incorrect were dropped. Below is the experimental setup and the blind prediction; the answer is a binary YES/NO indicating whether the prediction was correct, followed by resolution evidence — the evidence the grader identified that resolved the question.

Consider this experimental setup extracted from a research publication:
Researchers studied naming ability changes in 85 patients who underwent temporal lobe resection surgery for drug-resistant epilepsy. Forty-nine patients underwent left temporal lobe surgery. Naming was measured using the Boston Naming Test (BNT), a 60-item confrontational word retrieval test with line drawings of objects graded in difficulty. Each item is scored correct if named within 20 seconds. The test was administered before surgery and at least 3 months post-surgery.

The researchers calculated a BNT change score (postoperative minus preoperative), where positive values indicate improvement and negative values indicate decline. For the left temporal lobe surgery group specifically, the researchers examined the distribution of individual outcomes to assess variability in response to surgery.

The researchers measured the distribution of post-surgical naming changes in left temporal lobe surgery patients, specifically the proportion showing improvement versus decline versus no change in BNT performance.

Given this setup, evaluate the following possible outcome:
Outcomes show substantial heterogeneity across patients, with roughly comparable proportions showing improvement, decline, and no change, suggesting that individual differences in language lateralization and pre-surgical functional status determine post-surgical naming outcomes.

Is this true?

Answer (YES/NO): NO